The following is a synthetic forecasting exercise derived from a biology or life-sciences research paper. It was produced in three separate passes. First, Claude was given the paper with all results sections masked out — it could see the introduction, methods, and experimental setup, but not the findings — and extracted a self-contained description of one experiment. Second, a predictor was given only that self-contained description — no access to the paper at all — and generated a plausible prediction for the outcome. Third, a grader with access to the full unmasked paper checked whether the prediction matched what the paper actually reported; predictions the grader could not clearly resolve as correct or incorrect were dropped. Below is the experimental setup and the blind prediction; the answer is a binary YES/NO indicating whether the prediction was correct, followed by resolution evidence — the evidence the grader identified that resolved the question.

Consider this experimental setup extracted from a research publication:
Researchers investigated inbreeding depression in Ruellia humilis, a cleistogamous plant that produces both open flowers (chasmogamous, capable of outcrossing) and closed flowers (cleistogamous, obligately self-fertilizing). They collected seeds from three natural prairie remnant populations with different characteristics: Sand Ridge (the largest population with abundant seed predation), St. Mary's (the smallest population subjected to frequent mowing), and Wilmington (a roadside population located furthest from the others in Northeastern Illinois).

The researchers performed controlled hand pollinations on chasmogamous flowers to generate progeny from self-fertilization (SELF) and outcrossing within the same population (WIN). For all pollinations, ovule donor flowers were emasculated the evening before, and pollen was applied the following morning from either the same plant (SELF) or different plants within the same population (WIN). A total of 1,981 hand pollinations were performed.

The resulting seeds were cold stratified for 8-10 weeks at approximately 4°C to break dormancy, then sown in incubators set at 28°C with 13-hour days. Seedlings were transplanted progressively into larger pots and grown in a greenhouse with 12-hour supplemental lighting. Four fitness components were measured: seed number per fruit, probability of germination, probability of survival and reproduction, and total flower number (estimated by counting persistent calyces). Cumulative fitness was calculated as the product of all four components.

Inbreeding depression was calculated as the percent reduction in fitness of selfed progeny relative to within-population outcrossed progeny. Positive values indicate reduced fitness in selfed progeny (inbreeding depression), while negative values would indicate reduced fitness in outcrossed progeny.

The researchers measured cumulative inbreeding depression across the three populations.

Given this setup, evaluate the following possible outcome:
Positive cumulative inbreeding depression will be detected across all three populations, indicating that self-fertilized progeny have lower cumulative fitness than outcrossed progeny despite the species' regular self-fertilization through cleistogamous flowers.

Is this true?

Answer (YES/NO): NO